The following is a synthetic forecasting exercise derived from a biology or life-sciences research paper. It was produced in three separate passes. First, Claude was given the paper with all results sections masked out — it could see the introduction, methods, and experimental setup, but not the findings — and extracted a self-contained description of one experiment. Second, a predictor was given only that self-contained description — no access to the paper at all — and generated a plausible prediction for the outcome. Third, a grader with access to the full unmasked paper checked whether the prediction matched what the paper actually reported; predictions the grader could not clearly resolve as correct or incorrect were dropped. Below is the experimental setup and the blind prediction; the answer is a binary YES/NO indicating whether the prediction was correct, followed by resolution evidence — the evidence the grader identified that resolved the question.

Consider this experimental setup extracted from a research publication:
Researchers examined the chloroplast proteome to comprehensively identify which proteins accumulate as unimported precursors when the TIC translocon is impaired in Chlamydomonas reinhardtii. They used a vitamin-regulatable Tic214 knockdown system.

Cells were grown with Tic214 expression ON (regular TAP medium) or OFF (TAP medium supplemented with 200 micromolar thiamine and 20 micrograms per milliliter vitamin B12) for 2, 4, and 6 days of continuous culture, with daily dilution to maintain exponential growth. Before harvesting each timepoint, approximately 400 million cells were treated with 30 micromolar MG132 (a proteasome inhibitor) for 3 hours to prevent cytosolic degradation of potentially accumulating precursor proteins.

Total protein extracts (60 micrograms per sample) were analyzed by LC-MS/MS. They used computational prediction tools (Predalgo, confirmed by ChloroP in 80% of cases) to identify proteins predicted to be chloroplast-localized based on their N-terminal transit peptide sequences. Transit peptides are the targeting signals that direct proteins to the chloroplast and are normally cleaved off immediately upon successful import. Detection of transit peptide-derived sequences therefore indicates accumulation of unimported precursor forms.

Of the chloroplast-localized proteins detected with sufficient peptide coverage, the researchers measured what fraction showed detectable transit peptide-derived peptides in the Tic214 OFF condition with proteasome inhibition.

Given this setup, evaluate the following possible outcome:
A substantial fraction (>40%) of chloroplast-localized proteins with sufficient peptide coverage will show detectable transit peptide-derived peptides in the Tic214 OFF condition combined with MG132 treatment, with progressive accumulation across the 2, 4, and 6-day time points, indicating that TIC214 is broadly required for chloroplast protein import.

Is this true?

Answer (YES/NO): NO